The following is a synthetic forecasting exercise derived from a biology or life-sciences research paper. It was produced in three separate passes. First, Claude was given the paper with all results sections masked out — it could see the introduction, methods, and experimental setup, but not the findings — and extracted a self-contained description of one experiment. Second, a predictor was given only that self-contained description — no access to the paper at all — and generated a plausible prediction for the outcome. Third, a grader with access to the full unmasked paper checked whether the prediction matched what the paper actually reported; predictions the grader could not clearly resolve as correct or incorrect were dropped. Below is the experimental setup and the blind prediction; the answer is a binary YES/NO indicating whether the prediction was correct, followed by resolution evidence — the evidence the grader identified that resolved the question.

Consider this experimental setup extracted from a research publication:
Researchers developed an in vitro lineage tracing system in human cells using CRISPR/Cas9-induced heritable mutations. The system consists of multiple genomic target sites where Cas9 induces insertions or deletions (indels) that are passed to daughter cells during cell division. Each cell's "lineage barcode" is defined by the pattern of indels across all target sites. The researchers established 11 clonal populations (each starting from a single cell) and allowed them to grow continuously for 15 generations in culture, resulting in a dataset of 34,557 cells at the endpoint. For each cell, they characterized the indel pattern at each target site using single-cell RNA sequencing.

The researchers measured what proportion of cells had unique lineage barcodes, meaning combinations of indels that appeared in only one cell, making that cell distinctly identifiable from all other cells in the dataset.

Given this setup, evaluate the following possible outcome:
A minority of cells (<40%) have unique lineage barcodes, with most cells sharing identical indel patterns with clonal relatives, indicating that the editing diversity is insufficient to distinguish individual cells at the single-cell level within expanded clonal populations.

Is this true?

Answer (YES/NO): NO